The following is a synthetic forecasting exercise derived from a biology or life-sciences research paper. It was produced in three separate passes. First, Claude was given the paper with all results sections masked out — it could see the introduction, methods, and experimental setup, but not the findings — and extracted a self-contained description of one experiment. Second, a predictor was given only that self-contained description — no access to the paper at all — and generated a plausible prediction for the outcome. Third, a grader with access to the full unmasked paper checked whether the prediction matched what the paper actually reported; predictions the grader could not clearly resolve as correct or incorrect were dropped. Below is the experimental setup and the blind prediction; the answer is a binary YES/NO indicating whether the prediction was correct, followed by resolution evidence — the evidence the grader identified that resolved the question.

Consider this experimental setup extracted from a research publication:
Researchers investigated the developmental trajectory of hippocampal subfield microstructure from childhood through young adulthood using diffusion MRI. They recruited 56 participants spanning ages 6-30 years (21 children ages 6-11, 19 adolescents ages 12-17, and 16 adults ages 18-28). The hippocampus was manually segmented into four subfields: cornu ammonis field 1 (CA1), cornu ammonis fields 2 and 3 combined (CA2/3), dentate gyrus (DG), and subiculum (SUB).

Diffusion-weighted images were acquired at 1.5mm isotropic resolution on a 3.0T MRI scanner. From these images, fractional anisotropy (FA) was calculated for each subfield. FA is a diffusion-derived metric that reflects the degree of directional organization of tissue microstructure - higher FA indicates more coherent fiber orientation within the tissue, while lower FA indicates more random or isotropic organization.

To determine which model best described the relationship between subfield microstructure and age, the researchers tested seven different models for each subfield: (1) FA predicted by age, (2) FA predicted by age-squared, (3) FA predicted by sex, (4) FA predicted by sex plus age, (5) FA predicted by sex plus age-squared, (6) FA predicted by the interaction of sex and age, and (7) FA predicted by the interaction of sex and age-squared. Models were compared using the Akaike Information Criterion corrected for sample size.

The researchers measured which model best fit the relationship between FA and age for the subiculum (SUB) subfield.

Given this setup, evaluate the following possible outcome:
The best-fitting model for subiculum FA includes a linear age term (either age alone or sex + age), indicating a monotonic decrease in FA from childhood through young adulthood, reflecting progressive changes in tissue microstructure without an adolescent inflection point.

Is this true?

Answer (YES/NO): YES